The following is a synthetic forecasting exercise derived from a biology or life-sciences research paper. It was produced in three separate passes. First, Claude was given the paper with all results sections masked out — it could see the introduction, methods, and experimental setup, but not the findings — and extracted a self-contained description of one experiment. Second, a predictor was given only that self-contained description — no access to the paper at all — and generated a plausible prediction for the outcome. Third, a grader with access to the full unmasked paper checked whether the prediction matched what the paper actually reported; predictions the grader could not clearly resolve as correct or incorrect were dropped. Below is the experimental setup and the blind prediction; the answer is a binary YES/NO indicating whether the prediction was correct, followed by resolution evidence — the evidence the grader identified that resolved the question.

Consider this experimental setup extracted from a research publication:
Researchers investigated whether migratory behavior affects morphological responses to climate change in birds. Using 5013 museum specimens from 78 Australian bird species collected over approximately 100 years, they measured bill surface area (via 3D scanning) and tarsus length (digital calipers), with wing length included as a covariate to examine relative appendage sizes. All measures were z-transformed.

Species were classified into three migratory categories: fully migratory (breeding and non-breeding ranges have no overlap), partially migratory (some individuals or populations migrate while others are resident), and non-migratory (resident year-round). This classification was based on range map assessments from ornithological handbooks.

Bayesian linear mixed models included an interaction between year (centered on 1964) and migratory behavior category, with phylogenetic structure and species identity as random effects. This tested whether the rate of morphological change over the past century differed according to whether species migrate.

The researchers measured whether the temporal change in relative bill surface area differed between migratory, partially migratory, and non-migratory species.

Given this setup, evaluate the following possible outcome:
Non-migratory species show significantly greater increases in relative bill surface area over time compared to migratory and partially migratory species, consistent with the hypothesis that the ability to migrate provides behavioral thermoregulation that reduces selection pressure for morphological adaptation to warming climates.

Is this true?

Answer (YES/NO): NO